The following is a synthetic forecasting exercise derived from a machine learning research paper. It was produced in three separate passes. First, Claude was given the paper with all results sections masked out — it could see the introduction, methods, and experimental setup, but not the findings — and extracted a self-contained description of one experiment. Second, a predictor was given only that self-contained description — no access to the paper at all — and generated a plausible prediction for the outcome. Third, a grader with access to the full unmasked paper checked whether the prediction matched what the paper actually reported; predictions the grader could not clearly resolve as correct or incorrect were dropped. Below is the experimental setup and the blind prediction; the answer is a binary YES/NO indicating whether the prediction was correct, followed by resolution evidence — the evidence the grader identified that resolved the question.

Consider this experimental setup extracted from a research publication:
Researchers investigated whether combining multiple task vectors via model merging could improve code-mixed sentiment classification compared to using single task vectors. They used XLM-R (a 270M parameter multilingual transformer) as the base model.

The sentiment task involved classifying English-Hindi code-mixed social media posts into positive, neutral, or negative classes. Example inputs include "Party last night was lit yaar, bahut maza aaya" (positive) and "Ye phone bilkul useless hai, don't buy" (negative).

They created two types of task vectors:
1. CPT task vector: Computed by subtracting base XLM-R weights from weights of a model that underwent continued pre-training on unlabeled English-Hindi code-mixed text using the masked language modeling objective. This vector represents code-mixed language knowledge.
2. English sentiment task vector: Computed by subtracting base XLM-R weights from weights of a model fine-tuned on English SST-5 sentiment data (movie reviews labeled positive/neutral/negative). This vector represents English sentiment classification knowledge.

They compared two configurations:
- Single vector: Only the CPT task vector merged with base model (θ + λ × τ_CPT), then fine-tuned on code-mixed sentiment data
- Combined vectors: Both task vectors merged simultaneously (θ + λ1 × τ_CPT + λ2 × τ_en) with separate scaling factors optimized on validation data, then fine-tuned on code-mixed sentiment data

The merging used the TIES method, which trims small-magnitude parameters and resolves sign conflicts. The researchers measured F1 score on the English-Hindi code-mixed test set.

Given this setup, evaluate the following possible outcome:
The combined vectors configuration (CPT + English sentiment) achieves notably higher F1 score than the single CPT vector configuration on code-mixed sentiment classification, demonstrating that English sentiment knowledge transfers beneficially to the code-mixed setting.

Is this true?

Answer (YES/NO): NO